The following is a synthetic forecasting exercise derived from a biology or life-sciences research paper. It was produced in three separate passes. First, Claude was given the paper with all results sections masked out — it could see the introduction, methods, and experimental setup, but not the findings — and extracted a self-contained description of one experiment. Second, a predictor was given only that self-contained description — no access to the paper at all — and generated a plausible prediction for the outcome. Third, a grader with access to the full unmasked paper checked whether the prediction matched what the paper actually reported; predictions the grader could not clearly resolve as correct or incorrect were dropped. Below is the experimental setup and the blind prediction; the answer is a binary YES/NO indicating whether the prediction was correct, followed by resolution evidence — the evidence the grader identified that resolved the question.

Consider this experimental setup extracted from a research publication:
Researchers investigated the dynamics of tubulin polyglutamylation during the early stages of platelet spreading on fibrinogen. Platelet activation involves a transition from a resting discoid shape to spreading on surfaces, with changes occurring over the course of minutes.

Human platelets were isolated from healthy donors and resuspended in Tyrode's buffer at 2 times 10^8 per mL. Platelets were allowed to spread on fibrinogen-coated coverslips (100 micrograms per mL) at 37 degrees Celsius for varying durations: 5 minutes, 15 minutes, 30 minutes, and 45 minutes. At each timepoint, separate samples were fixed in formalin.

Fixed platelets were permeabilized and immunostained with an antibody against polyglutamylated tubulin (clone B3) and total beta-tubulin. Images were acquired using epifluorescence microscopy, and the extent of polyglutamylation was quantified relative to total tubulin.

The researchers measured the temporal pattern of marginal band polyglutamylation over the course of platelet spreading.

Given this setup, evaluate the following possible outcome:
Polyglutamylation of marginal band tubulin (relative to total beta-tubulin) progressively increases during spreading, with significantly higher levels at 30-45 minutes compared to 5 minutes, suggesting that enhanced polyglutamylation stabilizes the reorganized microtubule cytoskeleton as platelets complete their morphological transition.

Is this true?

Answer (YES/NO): NO